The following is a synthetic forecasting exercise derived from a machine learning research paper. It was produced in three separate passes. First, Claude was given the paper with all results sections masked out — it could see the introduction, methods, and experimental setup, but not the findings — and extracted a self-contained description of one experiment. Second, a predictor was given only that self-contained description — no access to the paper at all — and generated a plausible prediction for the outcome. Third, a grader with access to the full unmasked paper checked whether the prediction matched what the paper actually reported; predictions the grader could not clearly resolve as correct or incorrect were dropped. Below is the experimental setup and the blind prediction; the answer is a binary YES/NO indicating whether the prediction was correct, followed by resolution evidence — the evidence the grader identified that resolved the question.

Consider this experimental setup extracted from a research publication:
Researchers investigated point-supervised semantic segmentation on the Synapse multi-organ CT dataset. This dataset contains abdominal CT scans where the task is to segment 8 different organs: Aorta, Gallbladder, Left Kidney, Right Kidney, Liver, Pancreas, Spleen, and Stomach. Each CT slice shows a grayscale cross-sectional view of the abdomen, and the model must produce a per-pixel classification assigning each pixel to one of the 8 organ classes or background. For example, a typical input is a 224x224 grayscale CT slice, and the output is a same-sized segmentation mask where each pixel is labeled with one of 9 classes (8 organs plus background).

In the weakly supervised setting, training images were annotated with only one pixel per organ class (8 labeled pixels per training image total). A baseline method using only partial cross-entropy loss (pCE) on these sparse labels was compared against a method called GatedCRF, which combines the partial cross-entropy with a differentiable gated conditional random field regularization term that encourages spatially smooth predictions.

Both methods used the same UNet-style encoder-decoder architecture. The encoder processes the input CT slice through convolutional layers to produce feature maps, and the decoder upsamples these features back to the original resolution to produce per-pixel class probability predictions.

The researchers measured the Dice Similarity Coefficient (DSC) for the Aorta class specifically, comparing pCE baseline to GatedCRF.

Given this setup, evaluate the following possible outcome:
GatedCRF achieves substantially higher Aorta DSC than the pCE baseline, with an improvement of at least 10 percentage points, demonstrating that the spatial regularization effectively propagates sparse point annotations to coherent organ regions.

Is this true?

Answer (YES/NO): YES